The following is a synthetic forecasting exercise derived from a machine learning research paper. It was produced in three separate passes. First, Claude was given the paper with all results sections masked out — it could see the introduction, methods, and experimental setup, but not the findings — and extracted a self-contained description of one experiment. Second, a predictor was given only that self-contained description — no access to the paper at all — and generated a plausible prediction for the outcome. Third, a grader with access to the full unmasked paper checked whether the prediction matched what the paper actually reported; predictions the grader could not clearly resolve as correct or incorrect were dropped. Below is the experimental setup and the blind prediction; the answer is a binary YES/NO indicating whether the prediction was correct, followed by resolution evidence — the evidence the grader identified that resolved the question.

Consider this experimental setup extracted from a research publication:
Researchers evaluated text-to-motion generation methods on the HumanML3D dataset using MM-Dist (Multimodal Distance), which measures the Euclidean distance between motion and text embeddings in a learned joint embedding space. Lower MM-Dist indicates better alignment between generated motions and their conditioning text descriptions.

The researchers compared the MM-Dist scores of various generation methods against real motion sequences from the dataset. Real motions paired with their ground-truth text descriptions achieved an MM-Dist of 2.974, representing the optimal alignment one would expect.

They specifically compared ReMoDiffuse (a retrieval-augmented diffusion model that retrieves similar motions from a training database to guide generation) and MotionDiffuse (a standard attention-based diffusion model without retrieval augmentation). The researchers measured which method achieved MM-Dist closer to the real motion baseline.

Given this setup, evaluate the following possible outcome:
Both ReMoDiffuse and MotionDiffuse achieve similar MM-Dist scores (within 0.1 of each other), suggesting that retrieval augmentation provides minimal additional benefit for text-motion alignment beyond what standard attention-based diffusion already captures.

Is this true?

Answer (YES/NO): NO